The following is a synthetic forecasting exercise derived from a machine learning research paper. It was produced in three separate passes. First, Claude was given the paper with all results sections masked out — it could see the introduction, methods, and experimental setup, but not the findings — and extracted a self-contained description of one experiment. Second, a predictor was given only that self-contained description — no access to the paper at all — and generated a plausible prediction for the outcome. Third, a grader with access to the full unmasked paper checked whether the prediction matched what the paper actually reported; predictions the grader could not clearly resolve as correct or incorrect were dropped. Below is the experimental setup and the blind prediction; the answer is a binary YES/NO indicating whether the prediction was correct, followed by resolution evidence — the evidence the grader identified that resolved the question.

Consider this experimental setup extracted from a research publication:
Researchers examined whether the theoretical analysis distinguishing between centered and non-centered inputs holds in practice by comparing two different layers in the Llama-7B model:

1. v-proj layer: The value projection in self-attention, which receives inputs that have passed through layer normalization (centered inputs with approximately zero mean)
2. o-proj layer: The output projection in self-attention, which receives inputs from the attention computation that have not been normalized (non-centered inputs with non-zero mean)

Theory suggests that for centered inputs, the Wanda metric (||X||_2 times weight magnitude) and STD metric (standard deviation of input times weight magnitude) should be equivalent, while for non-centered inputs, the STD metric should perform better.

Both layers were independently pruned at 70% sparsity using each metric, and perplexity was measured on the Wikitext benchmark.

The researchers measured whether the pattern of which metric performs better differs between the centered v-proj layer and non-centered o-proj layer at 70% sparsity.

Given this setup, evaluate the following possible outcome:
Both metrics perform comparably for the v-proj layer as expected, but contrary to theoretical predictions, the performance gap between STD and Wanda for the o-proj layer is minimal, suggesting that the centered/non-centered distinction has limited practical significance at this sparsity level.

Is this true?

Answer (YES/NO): NO